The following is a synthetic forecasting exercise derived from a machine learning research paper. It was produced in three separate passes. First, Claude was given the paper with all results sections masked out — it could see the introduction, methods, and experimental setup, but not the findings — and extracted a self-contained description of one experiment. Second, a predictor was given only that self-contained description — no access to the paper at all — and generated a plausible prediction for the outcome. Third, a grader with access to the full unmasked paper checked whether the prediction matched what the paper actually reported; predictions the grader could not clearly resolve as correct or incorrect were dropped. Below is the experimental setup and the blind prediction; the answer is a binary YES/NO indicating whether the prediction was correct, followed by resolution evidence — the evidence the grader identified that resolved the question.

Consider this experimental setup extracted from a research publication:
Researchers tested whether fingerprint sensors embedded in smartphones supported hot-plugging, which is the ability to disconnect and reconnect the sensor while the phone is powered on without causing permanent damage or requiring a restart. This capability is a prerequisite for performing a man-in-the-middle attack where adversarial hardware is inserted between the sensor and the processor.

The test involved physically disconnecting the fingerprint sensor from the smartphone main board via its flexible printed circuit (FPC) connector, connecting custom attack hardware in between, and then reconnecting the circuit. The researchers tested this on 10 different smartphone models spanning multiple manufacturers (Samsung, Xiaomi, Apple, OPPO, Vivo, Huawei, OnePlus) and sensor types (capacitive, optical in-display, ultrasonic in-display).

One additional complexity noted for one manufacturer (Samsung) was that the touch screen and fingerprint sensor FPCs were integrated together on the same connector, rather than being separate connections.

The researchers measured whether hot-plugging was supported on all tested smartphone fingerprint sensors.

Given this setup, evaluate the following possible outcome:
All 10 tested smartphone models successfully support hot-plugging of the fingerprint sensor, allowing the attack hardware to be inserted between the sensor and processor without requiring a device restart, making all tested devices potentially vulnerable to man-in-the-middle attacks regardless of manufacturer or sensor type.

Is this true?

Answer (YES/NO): NO